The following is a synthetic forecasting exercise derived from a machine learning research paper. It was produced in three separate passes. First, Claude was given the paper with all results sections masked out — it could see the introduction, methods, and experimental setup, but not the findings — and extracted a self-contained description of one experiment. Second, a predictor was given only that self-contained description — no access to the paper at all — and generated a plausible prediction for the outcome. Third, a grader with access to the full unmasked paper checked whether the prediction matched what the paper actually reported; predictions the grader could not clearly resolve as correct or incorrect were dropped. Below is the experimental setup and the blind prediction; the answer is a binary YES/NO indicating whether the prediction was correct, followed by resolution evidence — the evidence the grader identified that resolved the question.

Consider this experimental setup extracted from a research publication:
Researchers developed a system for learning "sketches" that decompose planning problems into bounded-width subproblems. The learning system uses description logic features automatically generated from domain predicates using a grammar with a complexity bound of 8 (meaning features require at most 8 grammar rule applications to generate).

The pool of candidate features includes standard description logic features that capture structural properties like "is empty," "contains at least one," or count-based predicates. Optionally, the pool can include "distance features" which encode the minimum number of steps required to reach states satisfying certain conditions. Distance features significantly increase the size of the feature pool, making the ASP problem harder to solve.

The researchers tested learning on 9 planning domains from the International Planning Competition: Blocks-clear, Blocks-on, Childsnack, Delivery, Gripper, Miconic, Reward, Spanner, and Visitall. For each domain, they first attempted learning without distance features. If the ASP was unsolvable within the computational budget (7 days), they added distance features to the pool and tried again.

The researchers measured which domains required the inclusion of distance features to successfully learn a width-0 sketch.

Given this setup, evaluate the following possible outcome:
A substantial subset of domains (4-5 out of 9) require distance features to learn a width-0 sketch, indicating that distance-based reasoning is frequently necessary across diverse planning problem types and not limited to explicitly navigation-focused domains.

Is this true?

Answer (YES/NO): NO